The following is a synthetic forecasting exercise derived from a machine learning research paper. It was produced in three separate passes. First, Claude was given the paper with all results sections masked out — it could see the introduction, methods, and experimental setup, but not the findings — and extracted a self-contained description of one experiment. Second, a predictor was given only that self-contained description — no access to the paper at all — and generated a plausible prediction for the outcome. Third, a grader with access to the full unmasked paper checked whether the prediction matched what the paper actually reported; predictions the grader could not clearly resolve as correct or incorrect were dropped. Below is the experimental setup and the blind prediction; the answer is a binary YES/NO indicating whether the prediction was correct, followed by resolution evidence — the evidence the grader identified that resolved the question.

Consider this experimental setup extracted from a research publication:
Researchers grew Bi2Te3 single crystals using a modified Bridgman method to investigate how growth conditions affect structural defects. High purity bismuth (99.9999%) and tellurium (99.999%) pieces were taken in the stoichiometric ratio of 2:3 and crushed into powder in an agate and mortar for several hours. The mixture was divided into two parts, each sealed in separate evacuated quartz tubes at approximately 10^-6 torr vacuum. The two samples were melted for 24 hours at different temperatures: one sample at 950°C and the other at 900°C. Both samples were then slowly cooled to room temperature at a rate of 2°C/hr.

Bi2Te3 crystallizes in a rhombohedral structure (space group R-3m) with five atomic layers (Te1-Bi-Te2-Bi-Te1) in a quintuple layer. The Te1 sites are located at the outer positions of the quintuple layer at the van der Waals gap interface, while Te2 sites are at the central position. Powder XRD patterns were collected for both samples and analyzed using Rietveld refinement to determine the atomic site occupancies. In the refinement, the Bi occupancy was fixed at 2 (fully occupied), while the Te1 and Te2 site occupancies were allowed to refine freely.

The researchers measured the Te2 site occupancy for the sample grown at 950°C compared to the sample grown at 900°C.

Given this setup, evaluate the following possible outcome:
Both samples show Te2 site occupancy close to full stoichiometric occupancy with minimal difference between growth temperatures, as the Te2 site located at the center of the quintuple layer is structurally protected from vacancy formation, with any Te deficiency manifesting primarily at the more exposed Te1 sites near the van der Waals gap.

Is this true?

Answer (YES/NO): NO